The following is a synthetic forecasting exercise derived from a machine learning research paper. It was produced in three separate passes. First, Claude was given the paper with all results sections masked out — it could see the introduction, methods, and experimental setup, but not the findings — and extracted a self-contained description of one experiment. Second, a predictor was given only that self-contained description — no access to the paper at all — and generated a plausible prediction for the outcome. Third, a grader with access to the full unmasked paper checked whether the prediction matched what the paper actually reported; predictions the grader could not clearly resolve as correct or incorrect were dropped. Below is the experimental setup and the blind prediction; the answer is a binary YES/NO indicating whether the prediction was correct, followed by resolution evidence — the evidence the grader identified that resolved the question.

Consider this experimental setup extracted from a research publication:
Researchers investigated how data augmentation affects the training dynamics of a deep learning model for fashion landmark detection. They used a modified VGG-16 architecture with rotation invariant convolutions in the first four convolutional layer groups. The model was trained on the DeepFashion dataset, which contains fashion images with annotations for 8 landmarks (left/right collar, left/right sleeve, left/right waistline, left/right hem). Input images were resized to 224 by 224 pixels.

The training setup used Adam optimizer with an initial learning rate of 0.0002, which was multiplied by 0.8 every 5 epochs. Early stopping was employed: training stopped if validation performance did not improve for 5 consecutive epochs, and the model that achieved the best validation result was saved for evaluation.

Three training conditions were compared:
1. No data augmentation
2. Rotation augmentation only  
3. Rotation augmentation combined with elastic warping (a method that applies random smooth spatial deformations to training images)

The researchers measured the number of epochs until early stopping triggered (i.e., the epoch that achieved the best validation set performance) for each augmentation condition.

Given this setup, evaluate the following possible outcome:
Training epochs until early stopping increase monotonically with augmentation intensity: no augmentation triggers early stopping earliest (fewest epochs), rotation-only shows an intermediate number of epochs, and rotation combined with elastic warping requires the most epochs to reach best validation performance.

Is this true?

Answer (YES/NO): YES